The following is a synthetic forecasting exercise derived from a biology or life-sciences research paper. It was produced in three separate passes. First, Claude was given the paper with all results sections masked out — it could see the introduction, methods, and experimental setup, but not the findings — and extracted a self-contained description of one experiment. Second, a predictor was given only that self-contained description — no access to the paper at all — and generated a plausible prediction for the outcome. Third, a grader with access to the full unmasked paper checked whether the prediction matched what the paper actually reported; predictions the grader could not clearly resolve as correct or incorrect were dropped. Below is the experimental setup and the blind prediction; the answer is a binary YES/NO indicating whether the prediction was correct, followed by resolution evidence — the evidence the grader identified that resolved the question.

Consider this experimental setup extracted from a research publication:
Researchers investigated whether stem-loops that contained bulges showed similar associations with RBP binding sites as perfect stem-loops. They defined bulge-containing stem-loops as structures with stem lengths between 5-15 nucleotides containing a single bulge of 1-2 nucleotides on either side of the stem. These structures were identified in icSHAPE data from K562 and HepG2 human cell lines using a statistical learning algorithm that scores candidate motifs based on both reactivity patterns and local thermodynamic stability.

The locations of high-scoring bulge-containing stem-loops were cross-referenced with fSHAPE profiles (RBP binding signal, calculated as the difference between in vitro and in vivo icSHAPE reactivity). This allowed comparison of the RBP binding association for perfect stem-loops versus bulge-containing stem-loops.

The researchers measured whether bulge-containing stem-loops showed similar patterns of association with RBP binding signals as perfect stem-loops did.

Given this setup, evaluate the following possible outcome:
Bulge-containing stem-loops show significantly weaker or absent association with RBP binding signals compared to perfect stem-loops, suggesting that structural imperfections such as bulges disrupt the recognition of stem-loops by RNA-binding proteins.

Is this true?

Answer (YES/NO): NO